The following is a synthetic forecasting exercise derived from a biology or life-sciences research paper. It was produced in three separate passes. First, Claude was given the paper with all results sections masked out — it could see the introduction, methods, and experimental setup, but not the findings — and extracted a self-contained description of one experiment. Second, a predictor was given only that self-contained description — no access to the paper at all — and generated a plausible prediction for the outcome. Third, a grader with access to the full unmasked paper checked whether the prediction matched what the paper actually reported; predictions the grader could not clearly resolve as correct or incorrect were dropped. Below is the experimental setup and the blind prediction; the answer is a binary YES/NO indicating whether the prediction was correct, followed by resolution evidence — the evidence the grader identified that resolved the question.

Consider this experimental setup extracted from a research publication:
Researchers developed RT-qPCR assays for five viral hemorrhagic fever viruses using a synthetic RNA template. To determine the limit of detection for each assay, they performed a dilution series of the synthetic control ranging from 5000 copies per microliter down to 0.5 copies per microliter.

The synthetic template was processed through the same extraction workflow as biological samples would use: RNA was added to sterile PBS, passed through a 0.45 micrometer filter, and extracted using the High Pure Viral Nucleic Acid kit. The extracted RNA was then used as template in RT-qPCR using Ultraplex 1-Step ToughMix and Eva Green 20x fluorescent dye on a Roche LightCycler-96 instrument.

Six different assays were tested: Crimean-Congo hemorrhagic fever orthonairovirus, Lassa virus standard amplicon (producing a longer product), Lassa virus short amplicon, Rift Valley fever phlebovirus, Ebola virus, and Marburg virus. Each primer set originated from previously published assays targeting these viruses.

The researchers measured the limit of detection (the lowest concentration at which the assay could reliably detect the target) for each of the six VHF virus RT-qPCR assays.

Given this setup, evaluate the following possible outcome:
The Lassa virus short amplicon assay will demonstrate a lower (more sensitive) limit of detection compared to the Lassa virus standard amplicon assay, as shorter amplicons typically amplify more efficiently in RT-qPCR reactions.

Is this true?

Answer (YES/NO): YES